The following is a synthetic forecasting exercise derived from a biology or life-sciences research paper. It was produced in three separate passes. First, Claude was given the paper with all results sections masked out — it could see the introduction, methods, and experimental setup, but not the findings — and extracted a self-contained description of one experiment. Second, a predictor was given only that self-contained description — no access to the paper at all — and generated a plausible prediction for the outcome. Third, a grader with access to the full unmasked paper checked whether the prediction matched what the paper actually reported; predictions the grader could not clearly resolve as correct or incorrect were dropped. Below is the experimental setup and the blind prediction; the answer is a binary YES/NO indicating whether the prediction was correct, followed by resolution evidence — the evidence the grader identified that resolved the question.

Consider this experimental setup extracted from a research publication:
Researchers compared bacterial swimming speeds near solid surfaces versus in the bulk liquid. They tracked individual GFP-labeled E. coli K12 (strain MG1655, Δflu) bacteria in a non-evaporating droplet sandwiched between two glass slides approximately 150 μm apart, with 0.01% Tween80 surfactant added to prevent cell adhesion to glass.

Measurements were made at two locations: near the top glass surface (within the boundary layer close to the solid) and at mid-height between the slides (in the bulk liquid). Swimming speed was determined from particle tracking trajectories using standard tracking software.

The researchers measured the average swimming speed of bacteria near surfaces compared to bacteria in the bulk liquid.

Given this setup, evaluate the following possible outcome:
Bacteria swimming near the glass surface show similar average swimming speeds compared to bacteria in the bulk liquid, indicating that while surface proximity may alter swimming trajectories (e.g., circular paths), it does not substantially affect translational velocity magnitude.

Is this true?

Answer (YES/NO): NO